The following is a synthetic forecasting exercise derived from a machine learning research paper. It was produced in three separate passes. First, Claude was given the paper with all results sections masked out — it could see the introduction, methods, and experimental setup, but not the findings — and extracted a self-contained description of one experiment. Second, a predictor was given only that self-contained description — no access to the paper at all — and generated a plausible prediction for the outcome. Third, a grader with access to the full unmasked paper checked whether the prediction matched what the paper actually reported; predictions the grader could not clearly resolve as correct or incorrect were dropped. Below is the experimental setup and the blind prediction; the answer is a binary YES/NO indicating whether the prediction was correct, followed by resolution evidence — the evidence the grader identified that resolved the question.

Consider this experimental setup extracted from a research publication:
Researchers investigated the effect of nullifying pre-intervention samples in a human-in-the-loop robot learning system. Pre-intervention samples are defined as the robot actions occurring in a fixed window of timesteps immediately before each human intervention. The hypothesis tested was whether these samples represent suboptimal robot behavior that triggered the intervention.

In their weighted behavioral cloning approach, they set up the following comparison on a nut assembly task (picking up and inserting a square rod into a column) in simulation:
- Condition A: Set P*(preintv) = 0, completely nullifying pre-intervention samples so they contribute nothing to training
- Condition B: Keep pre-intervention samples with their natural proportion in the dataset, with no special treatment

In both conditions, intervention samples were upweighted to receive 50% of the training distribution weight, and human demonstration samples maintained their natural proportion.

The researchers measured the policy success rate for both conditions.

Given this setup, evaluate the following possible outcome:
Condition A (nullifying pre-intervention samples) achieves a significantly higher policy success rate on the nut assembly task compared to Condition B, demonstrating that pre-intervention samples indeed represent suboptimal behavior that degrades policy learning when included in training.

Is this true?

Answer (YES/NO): YES